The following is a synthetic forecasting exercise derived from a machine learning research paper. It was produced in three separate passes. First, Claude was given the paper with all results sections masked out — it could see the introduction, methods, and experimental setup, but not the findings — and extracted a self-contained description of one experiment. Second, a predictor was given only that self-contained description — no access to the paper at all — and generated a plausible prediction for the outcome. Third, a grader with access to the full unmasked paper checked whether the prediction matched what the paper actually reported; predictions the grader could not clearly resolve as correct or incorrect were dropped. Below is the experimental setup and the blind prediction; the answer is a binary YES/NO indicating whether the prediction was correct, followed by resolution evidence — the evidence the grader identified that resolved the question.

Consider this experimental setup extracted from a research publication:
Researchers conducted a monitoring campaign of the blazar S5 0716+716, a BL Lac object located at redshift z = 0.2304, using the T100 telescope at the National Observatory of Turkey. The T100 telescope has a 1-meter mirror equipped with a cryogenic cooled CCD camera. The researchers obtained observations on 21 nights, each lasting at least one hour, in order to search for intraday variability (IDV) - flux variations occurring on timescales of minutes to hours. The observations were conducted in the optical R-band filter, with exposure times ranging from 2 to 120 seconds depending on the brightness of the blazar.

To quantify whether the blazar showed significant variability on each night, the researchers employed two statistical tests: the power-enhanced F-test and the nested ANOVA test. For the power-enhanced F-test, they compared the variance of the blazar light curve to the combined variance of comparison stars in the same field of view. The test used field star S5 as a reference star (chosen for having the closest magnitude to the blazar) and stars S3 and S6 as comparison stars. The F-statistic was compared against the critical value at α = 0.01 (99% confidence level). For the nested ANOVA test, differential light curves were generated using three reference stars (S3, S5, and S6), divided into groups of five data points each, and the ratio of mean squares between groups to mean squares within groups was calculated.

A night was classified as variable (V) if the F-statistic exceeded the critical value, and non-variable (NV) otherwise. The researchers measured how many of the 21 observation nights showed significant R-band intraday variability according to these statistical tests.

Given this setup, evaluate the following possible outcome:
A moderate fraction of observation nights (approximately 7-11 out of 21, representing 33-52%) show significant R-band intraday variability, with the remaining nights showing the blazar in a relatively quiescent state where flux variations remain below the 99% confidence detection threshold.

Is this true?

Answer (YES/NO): NO